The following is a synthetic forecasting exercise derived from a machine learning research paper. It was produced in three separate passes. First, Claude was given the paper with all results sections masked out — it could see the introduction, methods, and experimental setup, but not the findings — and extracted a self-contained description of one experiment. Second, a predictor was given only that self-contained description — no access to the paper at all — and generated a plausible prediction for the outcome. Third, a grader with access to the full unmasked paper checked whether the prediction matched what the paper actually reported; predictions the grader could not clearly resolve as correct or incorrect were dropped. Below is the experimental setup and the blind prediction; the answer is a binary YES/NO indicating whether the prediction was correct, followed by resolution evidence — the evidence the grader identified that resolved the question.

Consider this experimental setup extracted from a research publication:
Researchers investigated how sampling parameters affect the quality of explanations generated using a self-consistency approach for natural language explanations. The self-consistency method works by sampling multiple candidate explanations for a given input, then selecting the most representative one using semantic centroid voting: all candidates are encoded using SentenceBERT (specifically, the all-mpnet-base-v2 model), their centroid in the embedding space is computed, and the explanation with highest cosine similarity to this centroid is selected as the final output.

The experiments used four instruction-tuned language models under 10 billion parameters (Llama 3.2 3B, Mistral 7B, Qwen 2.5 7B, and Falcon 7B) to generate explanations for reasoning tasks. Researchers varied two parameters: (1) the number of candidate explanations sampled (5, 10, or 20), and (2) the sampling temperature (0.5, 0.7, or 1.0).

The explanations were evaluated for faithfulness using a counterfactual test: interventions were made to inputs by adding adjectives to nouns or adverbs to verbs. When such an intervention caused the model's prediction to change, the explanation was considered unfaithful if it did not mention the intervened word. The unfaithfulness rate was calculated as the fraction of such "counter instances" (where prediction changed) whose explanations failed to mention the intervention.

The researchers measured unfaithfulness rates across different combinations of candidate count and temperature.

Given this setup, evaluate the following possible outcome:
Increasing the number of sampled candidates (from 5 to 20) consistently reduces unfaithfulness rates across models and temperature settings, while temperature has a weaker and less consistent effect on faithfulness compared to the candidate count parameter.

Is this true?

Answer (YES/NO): NO